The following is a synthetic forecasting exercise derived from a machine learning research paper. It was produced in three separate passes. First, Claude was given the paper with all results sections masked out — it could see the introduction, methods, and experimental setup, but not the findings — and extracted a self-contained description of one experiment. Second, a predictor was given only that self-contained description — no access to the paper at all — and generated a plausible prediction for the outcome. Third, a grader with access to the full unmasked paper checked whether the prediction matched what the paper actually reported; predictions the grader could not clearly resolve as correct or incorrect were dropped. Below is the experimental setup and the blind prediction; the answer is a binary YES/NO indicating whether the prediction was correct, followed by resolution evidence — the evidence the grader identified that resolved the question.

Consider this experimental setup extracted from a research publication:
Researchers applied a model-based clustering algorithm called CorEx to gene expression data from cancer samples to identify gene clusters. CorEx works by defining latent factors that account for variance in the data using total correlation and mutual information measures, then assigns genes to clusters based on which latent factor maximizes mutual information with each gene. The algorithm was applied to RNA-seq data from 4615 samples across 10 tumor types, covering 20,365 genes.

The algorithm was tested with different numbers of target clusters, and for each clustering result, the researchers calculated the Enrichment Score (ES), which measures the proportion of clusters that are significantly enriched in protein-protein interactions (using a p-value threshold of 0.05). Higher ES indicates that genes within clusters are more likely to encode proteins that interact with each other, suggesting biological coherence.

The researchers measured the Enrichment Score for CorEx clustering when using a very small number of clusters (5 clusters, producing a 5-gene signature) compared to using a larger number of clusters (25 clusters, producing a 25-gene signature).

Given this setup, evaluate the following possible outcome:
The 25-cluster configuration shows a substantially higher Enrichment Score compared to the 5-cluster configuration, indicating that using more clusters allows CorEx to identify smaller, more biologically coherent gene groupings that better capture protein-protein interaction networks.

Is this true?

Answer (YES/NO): NO